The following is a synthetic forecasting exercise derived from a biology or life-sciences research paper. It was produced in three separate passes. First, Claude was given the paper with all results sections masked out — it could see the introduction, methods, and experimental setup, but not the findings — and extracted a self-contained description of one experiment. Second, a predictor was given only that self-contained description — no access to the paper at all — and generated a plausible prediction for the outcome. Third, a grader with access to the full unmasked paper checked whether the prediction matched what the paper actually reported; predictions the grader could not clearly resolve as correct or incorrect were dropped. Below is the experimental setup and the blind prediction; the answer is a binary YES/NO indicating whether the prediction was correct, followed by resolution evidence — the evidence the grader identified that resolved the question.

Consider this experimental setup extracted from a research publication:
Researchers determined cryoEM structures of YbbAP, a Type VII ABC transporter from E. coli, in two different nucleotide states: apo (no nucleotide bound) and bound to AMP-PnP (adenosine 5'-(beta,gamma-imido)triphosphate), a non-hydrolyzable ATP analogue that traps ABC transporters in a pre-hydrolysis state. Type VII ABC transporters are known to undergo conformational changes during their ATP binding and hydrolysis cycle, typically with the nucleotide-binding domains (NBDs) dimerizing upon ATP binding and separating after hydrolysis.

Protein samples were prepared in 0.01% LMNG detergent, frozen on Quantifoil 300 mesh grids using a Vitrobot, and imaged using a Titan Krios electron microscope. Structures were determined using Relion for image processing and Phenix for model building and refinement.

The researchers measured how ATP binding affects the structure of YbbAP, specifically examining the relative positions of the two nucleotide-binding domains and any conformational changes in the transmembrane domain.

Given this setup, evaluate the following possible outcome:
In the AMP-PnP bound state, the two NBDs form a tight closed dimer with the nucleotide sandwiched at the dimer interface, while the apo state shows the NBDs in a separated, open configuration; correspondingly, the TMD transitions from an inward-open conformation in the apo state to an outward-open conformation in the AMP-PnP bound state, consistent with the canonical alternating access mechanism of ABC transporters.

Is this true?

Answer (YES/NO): NO